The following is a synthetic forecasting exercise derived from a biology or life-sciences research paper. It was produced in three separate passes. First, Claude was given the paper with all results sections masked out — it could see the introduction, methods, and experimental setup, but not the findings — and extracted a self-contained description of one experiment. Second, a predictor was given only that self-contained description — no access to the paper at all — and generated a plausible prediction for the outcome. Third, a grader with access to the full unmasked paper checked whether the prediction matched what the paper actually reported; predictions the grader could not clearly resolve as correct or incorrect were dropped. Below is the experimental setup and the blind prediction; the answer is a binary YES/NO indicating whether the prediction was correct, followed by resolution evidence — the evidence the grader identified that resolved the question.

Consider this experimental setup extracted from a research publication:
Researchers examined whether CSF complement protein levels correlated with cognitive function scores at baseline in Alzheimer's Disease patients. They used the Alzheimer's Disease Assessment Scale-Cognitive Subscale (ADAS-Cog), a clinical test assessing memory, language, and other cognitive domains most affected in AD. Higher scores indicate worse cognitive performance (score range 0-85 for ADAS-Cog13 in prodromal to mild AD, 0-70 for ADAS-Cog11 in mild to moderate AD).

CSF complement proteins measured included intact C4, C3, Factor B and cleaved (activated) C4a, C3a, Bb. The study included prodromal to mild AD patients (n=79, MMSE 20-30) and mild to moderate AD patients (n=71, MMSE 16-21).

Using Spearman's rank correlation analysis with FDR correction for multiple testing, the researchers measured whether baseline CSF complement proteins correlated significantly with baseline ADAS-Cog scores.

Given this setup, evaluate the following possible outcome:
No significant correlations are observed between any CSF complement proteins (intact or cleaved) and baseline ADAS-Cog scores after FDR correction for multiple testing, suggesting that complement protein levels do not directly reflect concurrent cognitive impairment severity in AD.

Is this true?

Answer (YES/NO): YES